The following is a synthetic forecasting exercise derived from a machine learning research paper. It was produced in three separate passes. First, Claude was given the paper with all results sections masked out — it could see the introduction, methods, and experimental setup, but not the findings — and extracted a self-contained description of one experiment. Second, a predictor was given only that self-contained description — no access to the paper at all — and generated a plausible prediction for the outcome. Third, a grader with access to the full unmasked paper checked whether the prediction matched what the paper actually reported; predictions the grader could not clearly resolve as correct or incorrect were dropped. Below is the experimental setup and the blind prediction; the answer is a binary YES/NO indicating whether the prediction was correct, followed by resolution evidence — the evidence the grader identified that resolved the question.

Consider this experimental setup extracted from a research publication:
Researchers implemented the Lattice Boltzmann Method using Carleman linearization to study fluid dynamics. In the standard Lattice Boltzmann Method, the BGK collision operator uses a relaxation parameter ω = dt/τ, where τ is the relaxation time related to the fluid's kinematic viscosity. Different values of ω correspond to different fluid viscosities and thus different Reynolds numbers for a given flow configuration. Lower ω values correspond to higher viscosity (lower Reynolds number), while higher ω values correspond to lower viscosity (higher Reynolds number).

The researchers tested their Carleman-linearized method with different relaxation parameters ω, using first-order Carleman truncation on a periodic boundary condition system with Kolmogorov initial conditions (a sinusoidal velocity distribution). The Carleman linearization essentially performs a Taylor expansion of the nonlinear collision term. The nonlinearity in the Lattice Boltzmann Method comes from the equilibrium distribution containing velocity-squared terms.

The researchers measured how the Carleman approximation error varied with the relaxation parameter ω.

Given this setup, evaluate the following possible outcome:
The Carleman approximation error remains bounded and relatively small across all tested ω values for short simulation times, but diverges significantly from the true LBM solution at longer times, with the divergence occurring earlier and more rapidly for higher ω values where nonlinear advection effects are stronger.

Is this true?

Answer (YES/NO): NO